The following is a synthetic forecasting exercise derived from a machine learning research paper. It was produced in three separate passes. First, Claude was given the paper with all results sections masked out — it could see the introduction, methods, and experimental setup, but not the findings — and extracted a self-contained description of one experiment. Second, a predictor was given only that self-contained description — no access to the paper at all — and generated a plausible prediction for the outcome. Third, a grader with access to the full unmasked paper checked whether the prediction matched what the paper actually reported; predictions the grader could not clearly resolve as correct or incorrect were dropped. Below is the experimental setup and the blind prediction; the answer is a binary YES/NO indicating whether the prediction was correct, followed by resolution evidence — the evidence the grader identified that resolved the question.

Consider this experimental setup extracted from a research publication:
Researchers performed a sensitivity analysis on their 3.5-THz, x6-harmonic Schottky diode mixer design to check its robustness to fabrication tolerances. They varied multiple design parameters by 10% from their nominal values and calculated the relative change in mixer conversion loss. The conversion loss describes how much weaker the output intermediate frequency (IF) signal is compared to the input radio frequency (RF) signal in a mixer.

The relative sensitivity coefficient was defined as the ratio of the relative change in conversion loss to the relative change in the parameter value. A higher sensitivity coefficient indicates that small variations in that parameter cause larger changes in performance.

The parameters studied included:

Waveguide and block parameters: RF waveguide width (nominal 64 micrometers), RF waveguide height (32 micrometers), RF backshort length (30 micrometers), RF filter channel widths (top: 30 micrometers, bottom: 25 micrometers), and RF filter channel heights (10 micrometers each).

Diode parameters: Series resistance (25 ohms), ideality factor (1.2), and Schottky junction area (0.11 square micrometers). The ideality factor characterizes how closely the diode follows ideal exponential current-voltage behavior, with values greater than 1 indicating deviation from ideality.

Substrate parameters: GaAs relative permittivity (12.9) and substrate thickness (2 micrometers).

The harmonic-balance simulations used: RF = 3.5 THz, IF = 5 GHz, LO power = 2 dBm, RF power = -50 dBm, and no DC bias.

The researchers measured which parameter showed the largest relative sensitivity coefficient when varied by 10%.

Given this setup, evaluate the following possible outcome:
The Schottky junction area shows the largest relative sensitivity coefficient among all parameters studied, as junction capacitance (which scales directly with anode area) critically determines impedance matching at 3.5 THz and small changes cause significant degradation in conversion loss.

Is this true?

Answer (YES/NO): NO